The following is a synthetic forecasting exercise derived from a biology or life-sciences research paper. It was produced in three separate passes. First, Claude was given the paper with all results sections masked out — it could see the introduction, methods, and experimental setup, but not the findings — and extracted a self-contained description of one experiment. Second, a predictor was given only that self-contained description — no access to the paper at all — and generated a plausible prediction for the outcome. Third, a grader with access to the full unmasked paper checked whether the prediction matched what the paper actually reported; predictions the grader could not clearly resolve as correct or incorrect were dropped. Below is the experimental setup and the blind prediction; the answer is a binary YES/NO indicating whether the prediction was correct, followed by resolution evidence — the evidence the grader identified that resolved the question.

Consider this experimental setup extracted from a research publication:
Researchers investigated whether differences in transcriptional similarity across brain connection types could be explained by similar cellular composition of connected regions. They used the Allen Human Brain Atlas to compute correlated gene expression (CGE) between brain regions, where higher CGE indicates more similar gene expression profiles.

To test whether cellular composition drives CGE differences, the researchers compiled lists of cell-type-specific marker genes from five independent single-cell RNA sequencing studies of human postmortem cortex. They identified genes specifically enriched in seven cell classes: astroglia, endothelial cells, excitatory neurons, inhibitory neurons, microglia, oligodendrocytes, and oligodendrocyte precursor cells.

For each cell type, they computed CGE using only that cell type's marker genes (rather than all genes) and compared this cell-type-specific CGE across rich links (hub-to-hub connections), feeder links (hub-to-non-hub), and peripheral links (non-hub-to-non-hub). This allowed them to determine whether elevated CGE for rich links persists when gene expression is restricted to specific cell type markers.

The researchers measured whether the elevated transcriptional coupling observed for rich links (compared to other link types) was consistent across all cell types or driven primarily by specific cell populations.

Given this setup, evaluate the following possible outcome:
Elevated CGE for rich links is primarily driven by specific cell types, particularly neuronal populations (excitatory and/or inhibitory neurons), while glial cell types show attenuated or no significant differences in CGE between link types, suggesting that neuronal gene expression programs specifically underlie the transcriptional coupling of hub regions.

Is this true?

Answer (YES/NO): NO